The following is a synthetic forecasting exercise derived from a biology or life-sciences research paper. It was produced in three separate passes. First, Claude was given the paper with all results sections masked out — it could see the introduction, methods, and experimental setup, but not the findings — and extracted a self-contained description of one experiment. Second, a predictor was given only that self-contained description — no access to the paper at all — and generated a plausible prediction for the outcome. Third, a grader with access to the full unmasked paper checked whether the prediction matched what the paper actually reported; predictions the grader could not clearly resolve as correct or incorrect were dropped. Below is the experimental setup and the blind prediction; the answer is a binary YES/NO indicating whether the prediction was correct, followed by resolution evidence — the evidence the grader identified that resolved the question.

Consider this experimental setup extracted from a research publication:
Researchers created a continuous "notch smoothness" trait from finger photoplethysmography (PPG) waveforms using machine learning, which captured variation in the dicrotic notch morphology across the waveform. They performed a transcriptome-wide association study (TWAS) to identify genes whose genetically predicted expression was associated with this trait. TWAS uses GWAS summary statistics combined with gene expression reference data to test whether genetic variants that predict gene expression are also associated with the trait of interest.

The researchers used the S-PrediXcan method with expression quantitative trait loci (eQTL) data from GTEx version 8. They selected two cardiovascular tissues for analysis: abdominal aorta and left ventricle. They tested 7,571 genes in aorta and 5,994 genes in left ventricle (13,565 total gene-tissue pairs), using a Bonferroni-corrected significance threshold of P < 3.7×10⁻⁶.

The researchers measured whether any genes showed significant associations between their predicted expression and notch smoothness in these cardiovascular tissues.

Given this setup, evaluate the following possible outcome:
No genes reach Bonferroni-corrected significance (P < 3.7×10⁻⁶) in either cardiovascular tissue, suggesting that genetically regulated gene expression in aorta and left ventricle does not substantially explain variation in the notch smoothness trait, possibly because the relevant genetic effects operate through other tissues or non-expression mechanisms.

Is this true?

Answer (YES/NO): NO